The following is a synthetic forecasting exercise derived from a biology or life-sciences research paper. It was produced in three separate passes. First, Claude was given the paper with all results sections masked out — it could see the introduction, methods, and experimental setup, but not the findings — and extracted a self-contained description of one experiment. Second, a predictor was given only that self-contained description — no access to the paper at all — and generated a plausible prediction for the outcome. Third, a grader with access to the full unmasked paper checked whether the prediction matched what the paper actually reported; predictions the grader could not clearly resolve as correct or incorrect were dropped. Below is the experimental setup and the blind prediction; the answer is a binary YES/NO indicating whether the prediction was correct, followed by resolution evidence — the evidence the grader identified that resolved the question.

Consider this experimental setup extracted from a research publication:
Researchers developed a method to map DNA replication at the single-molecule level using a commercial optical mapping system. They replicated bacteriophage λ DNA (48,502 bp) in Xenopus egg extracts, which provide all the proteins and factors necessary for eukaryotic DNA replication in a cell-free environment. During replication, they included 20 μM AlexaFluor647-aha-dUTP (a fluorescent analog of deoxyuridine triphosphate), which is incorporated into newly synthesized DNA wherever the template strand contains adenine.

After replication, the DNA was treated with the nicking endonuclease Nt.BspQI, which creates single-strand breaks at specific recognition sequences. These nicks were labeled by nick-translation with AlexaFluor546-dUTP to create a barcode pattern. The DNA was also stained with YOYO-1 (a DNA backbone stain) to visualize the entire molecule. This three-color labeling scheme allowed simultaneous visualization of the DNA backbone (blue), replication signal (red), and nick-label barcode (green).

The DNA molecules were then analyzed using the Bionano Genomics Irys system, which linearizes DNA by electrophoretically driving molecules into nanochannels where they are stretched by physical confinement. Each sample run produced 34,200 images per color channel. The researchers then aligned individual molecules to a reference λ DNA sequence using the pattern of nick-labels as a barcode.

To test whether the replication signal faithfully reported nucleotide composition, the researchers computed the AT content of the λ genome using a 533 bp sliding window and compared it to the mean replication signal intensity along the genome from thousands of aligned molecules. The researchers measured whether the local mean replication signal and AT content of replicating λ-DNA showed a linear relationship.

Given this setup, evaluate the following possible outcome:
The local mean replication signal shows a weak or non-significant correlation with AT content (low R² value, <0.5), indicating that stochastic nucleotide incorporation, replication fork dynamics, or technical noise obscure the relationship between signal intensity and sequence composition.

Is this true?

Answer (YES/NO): NO